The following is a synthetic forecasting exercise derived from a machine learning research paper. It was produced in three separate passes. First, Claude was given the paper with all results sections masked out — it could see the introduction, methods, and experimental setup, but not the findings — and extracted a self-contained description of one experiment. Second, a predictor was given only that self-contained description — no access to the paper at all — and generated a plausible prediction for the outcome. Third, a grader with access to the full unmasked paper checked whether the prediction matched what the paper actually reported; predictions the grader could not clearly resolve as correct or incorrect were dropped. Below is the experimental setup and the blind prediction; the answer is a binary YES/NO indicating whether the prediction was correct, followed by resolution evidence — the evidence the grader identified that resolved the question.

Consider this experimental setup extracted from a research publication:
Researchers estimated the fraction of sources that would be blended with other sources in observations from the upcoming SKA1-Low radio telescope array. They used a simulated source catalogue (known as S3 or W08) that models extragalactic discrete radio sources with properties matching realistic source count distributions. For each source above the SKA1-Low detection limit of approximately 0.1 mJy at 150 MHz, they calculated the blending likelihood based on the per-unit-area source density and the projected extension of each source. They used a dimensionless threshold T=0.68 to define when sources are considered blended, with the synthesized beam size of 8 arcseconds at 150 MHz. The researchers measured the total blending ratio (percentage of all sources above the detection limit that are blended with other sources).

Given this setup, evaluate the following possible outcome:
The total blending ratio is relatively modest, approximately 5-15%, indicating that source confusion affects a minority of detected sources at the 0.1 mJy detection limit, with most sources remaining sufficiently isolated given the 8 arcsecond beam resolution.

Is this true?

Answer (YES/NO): YES